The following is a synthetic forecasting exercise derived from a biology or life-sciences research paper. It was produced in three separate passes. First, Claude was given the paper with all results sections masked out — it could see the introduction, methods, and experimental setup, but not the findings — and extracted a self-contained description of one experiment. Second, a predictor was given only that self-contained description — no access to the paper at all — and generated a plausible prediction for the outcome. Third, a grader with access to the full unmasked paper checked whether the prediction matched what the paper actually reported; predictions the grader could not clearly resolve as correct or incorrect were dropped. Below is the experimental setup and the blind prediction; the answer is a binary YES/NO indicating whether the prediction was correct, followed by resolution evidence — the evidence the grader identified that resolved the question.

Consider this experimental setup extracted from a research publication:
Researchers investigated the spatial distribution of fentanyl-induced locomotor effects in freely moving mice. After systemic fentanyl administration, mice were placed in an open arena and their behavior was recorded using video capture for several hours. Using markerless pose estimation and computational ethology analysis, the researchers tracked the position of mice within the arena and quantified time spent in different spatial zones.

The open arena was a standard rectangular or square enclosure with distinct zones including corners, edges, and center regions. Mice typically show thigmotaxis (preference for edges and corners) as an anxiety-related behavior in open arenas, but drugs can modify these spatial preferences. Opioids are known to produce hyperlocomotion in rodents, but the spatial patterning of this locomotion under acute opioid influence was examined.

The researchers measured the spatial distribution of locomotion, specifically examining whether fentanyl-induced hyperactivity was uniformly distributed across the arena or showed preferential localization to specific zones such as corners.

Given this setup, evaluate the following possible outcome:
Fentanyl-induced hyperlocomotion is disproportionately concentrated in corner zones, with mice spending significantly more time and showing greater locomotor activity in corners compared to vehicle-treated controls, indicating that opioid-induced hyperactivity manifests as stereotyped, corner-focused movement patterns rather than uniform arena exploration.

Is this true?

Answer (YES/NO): YES